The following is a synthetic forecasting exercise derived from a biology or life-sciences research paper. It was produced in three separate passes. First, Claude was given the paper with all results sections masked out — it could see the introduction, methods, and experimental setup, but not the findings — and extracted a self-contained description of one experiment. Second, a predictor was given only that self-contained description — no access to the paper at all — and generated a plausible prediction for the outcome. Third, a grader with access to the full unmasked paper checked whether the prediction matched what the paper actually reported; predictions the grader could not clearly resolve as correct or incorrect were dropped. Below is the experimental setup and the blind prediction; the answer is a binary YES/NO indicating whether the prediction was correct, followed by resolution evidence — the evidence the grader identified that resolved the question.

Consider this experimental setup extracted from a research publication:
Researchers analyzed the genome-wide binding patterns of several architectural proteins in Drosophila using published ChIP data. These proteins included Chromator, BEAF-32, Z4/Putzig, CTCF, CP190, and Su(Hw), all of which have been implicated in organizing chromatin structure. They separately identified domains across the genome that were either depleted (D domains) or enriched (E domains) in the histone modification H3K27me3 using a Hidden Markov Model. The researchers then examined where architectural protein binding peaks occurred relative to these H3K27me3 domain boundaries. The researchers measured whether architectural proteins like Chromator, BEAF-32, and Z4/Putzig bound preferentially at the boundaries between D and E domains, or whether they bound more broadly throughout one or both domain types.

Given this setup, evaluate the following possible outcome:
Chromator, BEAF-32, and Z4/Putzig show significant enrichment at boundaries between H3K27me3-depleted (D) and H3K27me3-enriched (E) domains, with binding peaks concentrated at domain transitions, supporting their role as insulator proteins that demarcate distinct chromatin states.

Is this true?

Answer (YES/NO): NO